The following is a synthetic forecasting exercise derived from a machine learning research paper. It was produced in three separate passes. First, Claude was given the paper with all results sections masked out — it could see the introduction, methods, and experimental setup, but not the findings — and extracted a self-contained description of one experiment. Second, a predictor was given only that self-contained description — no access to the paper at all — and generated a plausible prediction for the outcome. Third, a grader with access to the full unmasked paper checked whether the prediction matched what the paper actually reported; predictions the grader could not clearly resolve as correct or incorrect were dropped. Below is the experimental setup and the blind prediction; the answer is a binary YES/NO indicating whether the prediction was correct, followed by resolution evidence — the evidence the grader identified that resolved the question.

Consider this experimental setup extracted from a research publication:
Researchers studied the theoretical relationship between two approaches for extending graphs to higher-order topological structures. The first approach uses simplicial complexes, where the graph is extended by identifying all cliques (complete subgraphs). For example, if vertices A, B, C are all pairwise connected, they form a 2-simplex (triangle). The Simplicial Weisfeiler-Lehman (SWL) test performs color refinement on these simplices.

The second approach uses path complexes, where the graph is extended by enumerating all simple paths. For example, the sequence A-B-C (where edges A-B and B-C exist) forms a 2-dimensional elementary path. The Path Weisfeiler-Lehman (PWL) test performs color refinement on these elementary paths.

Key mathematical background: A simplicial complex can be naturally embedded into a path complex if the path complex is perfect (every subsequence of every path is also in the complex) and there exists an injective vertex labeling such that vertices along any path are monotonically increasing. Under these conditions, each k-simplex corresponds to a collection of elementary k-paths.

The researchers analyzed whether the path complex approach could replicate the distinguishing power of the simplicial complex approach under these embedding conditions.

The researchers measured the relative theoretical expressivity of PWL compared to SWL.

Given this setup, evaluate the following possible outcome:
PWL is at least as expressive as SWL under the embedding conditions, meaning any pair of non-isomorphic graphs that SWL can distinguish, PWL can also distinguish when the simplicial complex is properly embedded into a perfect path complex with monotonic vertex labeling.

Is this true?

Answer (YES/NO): YES